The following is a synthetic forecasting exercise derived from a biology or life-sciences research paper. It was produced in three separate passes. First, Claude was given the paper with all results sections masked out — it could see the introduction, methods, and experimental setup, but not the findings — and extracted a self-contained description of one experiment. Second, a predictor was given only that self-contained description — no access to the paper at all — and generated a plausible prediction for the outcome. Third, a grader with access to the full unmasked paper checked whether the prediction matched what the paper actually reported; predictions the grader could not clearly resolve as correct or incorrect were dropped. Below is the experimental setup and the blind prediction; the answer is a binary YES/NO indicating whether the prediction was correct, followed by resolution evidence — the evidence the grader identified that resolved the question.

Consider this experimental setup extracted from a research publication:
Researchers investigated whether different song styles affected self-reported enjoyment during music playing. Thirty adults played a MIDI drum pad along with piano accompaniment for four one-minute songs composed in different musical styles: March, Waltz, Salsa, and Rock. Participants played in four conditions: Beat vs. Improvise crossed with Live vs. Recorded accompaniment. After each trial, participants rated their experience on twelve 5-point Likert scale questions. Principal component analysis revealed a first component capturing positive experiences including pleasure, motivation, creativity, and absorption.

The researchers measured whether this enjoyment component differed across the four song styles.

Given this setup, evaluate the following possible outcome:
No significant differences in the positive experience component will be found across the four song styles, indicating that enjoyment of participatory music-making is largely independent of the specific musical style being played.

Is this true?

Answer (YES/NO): NO